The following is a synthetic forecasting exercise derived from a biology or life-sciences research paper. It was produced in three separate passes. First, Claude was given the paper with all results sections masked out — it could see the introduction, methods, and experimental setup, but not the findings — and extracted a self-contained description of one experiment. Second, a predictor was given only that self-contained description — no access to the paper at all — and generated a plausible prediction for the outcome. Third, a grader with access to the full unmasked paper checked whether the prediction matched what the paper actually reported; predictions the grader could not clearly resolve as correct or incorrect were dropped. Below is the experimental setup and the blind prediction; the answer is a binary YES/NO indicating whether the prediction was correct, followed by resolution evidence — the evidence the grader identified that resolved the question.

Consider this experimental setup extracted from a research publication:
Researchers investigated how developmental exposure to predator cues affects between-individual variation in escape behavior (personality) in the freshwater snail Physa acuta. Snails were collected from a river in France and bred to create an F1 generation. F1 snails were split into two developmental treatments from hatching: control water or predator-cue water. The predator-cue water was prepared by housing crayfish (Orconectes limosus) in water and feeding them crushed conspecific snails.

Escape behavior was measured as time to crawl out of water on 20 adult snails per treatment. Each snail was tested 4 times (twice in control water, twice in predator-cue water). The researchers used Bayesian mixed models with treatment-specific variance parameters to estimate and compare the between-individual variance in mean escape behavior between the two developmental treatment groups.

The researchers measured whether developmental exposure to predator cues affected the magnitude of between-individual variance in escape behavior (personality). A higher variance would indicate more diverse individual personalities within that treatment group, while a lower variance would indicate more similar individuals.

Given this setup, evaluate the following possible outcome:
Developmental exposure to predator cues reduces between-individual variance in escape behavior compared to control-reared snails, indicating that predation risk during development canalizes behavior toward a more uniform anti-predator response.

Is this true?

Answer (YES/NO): NO